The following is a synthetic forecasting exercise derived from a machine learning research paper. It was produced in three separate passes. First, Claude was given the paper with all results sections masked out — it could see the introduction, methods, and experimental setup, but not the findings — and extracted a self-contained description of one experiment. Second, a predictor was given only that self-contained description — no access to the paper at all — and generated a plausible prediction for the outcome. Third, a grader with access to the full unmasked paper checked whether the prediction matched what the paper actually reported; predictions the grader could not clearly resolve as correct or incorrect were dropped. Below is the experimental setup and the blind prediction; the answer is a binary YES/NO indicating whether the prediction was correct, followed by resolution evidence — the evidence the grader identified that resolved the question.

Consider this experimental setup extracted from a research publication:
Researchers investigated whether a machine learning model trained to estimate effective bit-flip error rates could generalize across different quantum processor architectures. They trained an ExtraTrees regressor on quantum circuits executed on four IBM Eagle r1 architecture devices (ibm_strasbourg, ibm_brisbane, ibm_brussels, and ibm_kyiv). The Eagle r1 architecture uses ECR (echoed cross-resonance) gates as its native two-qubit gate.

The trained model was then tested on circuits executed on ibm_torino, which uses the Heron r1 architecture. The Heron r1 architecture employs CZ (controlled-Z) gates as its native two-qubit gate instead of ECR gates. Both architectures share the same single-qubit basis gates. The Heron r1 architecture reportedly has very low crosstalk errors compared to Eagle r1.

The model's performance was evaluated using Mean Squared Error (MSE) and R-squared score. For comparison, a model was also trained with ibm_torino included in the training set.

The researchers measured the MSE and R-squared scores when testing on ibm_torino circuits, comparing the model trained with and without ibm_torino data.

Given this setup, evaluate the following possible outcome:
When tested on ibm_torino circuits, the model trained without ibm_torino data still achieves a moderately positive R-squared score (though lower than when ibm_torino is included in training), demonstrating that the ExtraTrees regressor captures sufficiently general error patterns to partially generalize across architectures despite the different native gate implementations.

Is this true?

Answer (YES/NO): NO